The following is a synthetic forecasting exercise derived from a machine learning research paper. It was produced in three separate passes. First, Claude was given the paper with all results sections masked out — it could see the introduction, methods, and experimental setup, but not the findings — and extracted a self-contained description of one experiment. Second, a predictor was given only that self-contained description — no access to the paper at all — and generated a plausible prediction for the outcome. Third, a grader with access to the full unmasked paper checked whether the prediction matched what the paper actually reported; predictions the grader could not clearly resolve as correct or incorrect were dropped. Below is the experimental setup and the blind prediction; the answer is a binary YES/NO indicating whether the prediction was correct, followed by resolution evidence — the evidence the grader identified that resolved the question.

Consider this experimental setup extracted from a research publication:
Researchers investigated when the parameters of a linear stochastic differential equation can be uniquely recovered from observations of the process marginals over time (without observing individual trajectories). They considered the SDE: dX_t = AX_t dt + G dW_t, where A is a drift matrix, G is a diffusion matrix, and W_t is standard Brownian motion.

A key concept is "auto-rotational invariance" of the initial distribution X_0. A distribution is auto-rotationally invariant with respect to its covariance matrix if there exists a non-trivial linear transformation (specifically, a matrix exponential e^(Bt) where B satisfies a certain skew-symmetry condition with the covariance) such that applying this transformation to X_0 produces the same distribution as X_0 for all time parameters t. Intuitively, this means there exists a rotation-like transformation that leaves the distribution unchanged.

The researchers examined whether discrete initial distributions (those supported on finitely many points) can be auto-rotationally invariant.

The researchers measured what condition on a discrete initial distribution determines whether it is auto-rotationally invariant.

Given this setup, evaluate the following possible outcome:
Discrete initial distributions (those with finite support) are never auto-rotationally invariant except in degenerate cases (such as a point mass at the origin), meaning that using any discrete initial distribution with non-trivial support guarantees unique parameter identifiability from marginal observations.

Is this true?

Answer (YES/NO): NO